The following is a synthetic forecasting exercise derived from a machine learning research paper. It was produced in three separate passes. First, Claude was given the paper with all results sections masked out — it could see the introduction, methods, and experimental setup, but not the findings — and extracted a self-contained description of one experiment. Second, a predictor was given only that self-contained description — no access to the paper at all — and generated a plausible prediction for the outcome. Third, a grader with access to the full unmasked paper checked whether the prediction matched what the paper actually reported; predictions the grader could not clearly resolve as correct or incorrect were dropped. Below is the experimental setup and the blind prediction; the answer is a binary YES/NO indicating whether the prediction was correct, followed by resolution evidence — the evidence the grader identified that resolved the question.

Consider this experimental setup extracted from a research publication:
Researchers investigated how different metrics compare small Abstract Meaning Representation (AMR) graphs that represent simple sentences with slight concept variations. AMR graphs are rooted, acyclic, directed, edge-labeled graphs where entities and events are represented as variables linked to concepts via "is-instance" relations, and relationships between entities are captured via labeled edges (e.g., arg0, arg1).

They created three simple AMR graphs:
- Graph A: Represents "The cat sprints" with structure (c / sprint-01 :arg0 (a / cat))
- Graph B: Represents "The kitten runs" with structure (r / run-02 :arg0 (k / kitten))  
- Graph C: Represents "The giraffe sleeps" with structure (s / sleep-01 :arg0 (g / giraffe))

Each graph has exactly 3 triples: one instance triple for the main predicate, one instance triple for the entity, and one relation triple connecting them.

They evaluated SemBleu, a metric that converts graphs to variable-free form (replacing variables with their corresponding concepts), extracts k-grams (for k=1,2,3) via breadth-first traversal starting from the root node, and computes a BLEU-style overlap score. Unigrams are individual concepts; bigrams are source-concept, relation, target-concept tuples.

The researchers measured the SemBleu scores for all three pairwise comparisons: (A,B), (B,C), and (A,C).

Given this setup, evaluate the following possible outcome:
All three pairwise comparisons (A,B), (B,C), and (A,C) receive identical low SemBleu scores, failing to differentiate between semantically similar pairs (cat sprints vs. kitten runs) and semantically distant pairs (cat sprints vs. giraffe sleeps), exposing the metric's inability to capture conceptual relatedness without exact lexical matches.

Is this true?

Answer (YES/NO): YES